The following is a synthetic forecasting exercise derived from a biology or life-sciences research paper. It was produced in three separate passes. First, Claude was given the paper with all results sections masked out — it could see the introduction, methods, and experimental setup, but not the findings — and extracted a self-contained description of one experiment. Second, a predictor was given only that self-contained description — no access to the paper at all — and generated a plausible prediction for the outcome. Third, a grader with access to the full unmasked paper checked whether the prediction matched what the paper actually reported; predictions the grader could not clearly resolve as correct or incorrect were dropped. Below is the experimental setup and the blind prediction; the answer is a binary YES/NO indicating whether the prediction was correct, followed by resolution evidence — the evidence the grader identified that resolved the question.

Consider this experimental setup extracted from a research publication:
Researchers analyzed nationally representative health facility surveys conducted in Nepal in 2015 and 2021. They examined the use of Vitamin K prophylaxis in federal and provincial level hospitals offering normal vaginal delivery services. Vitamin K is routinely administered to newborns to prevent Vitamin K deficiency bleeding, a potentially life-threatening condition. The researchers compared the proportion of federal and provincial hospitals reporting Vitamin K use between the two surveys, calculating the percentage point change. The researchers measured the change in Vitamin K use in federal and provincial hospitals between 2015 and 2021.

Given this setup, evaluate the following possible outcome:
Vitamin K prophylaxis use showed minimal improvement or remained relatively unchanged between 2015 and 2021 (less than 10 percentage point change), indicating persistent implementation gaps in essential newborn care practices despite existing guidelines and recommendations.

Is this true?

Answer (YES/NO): NO